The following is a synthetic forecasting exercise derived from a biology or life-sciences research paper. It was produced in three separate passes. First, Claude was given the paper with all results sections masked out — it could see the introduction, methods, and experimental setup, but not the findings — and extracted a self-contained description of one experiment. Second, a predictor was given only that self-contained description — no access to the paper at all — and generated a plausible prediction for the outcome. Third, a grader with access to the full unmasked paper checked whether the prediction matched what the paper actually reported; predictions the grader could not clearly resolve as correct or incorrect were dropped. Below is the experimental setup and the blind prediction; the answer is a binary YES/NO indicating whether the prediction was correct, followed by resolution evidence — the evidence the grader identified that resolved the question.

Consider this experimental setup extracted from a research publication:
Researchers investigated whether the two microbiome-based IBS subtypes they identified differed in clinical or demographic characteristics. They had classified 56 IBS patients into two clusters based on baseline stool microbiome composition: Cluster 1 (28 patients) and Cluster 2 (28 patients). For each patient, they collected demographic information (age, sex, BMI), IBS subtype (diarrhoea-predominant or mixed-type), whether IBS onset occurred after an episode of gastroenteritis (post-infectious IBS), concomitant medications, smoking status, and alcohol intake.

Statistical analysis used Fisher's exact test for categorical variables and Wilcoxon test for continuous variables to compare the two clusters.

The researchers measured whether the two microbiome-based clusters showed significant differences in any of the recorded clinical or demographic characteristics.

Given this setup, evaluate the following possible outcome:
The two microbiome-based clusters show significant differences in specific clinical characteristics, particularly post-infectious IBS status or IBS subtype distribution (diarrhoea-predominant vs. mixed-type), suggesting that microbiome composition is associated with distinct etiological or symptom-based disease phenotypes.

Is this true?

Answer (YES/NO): NO